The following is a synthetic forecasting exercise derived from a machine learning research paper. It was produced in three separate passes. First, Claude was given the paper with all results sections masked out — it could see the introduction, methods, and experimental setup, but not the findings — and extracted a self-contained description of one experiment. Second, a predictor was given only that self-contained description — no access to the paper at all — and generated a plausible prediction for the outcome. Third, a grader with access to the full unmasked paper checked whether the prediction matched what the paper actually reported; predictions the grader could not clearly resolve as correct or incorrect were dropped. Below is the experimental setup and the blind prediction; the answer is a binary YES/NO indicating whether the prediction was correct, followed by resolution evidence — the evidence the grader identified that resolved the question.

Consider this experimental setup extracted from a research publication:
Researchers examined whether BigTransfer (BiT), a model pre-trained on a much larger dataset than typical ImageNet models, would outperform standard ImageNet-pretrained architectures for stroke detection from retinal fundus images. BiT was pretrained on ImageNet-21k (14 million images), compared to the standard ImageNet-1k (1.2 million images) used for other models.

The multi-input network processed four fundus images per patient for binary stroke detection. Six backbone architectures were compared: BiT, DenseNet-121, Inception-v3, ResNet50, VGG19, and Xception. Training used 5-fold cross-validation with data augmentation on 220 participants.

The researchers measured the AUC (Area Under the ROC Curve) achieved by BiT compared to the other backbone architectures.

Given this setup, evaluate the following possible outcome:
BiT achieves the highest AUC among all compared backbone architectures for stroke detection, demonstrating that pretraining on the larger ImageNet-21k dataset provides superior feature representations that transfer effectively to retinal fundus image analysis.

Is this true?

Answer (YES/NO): NO